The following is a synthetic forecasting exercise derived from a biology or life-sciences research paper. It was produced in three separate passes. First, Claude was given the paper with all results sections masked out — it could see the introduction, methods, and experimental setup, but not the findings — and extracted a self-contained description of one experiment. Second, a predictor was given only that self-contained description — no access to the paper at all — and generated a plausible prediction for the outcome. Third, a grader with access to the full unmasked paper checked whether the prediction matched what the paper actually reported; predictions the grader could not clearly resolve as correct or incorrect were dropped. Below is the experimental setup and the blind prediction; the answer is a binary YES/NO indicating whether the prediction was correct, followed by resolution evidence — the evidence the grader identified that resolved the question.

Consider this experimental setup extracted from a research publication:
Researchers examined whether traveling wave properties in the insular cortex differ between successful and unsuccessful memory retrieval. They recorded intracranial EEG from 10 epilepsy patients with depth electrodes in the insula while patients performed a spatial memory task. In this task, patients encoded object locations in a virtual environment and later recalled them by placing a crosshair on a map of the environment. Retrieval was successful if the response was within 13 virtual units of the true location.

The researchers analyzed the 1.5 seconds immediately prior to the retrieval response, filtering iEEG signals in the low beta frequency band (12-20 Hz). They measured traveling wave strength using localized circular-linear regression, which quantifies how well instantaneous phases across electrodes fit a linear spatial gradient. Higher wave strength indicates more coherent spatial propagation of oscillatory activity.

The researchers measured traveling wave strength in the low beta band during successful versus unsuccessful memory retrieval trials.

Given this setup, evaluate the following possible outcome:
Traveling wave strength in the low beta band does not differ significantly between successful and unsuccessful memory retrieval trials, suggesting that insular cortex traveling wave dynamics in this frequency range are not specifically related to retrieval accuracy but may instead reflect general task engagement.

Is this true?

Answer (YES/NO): NO